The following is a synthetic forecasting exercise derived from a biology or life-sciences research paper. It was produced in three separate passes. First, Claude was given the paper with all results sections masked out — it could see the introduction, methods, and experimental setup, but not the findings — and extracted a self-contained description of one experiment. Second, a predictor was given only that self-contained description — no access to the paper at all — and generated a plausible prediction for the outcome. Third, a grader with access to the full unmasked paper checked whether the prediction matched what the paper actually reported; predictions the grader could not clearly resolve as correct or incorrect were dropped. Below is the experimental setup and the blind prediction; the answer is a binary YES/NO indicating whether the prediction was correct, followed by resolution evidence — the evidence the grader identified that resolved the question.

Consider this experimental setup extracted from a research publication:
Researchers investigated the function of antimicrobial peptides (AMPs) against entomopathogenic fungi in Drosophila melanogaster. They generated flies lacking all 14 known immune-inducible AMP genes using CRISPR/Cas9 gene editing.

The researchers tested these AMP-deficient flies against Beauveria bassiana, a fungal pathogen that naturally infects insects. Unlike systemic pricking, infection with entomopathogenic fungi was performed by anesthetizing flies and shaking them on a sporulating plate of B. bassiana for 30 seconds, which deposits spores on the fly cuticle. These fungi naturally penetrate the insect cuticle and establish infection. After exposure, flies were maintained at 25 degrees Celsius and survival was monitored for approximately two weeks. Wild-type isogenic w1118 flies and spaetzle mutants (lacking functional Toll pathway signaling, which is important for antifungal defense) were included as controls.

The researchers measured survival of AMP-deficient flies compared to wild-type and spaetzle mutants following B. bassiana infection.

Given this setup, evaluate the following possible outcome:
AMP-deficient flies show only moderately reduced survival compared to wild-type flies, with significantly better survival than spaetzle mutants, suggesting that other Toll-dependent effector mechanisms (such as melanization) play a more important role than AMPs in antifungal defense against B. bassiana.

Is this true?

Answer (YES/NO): YES